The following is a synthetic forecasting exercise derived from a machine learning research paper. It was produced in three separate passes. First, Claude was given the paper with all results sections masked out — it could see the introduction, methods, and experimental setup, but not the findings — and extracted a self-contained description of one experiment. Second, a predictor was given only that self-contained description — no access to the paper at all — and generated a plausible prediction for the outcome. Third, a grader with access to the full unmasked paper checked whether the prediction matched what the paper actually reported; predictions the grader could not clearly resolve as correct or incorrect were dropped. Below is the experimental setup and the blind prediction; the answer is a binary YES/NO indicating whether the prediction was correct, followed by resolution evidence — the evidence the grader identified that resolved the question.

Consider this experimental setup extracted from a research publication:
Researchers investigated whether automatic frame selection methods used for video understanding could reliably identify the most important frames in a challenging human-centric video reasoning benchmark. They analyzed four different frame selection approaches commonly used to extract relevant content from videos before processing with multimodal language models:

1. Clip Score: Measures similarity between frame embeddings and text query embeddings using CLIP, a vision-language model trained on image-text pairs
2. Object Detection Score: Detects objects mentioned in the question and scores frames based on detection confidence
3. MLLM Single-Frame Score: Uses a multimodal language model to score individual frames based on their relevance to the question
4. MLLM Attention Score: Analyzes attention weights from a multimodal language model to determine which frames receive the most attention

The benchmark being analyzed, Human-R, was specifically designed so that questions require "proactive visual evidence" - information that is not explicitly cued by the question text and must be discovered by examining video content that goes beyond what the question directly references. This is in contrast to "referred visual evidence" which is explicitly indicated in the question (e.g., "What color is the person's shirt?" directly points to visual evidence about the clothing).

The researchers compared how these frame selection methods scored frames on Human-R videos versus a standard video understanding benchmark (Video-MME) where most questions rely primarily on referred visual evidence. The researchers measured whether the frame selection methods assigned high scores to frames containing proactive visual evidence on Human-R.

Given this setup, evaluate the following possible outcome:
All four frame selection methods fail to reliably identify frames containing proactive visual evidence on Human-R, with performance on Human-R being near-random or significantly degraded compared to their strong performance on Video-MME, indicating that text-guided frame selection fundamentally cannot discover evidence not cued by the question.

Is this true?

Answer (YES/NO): YES